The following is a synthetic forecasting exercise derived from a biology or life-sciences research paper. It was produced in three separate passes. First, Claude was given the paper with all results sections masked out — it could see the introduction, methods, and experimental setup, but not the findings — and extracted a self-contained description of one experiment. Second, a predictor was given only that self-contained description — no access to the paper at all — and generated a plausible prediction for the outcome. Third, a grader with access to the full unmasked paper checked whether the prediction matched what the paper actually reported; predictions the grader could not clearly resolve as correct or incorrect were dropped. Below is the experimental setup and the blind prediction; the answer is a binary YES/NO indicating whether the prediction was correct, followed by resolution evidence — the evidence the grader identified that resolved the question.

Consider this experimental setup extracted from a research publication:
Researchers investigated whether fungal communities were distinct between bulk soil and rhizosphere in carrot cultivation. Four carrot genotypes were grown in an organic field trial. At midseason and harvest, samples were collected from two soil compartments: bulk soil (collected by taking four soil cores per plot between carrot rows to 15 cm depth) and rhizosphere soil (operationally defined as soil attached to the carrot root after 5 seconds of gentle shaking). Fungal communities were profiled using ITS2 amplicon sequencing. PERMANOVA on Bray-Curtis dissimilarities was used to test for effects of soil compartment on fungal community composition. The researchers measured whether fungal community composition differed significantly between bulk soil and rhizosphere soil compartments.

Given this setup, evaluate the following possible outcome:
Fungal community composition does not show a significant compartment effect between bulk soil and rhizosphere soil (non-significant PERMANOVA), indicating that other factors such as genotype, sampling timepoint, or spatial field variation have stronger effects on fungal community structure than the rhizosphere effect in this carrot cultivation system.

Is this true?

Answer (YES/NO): NO